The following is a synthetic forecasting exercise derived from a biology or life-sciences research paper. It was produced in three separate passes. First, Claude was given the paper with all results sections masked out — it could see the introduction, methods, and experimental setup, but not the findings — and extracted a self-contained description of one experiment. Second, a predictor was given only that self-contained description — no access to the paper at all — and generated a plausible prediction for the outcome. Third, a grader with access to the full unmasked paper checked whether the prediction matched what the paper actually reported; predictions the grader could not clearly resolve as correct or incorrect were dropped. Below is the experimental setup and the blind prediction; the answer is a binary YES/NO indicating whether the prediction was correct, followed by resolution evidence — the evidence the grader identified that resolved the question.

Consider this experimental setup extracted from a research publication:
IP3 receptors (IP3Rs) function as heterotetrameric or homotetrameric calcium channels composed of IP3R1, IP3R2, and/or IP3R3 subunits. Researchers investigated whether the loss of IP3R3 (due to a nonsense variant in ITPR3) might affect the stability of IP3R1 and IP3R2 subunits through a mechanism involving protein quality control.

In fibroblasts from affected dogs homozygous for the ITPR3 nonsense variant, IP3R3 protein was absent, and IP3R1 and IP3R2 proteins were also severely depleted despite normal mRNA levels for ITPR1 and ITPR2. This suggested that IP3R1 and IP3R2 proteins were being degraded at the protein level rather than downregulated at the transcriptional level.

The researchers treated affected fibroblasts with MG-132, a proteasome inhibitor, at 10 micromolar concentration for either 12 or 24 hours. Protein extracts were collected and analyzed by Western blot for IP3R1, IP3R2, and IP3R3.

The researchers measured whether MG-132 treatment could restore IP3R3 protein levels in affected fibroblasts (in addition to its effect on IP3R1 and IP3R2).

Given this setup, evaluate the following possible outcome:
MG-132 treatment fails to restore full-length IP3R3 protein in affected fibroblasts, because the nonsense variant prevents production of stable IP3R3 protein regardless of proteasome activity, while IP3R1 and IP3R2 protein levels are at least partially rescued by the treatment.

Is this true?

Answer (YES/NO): YES